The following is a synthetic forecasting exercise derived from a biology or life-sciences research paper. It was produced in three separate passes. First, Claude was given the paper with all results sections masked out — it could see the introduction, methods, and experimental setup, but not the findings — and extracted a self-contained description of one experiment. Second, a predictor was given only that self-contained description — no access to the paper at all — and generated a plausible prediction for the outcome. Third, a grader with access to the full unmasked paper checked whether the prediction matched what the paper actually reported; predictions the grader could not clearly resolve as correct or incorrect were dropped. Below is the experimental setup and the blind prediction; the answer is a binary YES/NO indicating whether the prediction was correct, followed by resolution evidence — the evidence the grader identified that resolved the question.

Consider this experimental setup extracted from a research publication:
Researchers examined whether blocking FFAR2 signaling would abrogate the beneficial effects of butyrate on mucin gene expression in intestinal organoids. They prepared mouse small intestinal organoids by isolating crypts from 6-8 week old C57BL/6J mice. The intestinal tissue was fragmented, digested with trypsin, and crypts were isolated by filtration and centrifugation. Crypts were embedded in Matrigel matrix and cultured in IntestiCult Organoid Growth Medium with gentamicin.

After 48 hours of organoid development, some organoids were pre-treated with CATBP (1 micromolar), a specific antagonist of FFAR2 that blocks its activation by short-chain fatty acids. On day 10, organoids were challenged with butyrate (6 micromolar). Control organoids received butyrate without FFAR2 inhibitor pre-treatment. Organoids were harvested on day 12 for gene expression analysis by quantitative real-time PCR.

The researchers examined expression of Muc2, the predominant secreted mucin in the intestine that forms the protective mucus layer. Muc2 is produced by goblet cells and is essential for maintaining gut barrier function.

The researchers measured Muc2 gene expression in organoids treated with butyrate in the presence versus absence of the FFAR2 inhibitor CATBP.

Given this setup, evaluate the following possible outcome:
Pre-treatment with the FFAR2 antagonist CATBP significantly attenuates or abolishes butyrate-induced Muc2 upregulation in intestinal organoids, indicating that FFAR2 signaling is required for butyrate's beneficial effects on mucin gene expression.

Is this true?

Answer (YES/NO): YES